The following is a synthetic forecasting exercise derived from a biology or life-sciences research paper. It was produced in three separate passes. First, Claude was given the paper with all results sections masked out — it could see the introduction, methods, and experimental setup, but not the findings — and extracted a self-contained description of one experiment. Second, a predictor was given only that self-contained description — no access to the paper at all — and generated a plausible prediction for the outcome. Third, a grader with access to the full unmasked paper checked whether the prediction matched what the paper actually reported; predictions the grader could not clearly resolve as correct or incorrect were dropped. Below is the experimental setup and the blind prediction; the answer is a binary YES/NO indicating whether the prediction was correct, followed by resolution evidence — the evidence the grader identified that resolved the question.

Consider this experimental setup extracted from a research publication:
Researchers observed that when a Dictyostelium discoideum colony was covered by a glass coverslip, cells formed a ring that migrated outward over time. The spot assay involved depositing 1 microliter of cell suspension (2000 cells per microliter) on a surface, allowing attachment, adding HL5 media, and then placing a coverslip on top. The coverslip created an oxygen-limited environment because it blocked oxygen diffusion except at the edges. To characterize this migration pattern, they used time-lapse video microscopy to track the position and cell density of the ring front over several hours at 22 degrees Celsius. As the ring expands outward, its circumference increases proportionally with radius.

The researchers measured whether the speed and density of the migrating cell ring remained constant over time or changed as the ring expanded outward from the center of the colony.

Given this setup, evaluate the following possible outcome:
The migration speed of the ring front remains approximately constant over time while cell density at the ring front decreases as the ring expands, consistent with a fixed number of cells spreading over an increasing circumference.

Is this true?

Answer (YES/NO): NO